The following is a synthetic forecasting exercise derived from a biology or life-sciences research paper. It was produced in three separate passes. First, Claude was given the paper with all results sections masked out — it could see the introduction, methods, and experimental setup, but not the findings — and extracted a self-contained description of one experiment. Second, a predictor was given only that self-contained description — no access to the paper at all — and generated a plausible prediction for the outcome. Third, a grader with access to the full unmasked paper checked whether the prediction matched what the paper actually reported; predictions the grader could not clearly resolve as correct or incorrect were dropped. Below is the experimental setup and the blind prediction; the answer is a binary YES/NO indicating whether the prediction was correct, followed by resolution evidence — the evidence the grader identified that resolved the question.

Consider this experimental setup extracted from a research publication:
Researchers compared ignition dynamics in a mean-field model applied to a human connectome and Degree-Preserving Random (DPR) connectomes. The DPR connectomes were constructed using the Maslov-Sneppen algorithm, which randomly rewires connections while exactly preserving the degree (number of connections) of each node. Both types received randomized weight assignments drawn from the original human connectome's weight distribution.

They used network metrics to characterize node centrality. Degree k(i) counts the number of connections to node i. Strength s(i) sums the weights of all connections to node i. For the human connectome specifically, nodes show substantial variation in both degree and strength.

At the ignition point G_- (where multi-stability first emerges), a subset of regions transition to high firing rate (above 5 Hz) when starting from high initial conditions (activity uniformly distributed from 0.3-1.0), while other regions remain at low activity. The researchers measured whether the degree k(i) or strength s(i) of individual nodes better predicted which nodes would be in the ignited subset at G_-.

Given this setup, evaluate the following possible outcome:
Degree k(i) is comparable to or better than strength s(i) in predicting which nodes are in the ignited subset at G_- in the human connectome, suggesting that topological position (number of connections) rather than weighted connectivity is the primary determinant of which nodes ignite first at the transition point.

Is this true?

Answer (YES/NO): YES